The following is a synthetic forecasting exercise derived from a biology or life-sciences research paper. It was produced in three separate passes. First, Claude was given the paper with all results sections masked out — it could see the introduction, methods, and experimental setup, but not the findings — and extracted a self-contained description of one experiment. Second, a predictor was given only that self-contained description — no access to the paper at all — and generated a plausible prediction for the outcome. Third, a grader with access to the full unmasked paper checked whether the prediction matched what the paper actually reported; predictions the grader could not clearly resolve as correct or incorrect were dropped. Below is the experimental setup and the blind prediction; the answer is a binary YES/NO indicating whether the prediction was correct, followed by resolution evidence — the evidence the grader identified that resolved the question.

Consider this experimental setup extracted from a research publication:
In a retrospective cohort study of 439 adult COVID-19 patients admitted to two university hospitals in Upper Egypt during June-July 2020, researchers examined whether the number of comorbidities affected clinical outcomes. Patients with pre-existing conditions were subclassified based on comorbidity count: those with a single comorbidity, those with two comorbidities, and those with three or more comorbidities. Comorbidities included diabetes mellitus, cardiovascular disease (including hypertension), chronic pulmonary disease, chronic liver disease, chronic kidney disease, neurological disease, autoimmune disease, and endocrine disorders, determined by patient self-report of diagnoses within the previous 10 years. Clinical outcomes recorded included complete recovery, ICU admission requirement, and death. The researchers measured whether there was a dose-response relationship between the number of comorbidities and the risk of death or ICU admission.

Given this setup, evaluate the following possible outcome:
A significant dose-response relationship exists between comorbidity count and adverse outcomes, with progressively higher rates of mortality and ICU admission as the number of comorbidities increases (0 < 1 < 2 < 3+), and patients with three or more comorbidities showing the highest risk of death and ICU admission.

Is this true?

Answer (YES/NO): NO